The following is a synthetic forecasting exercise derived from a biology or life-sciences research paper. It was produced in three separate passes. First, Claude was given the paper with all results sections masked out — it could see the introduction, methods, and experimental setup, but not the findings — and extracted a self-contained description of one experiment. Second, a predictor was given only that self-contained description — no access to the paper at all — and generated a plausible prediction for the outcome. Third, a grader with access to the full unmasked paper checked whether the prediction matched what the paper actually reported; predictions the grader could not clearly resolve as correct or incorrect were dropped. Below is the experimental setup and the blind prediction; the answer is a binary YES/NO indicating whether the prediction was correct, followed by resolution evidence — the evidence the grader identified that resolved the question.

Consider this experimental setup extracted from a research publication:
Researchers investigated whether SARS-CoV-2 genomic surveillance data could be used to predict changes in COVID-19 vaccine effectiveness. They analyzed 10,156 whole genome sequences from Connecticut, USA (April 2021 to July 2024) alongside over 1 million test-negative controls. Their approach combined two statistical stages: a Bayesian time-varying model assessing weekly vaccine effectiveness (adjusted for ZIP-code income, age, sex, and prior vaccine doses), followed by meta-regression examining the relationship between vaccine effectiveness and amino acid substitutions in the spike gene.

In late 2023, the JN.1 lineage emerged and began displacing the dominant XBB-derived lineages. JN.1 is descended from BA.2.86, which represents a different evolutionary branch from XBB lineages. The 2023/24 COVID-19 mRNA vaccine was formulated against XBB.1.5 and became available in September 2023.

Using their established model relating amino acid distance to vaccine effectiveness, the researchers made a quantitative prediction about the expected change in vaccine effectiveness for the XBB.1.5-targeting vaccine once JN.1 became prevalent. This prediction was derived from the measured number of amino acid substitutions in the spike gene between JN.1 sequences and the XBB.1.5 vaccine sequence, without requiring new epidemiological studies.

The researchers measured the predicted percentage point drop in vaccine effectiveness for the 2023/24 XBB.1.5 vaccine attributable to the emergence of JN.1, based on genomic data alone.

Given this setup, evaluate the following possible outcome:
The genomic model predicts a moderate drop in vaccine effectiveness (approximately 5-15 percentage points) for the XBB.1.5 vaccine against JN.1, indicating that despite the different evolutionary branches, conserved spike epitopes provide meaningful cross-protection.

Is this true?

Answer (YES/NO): NO